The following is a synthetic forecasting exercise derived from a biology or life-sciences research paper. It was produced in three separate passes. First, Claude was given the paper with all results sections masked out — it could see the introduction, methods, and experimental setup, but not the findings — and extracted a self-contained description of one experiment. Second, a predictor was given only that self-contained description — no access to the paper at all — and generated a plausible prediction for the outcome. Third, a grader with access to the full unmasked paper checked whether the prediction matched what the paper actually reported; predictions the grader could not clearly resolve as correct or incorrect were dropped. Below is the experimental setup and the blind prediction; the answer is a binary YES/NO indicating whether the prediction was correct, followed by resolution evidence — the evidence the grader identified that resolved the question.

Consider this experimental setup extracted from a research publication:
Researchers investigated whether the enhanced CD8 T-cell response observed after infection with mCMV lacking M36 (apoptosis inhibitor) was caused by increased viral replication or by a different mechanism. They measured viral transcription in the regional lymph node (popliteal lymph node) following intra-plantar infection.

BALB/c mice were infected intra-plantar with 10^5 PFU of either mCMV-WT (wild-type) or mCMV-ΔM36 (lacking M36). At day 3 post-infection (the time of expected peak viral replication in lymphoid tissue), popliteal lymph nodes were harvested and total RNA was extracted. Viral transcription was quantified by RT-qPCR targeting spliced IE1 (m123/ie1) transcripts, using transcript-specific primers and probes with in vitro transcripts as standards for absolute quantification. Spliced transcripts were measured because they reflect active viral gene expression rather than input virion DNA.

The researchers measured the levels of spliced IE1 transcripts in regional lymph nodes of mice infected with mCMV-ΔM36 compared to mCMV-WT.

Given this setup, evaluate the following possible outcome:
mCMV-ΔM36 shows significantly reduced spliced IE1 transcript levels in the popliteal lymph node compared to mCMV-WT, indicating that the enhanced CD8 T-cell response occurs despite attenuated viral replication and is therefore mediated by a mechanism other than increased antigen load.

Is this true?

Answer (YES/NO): YES